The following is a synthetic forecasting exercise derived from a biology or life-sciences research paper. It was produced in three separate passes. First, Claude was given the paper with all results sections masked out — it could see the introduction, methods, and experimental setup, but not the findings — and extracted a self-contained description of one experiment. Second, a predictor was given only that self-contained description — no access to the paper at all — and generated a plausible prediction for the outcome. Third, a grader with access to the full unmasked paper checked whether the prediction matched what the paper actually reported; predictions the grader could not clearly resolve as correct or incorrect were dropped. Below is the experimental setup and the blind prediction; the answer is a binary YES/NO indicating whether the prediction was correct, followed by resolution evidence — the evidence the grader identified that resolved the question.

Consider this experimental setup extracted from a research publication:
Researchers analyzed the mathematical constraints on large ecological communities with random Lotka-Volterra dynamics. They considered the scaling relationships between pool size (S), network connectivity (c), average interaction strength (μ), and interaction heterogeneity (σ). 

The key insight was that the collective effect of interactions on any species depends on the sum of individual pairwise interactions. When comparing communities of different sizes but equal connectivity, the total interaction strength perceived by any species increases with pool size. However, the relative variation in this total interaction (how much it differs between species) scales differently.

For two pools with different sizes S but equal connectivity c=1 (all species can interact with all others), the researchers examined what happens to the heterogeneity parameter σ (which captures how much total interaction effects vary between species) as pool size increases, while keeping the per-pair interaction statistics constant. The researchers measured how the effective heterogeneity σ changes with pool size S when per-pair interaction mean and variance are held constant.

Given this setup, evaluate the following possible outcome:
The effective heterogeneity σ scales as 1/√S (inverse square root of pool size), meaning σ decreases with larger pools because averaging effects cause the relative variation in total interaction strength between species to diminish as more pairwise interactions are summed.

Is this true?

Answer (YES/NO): NO